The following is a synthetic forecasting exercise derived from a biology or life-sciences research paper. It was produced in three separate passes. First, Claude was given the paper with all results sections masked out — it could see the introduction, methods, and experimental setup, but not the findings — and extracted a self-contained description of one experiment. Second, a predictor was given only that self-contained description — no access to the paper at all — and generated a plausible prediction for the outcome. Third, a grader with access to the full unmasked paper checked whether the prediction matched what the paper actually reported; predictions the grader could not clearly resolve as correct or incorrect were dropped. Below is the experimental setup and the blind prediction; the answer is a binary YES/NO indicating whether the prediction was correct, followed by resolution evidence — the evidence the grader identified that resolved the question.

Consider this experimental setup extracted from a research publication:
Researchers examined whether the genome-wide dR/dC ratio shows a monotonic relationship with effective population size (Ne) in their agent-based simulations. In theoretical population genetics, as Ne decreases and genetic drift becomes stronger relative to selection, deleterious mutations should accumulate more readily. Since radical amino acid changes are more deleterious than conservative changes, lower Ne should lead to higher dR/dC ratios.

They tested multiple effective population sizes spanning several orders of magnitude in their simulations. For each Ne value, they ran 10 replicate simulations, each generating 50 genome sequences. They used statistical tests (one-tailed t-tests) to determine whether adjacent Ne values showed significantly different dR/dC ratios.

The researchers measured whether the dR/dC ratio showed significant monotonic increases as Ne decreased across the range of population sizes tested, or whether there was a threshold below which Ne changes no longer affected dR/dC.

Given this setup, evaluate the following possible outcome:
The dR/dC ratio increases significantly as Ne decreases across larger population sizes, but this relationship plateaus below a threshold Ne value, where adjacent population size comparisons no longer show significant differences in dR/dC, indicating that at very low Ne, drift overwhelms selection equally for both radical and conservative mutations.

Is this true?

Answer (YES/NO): NO